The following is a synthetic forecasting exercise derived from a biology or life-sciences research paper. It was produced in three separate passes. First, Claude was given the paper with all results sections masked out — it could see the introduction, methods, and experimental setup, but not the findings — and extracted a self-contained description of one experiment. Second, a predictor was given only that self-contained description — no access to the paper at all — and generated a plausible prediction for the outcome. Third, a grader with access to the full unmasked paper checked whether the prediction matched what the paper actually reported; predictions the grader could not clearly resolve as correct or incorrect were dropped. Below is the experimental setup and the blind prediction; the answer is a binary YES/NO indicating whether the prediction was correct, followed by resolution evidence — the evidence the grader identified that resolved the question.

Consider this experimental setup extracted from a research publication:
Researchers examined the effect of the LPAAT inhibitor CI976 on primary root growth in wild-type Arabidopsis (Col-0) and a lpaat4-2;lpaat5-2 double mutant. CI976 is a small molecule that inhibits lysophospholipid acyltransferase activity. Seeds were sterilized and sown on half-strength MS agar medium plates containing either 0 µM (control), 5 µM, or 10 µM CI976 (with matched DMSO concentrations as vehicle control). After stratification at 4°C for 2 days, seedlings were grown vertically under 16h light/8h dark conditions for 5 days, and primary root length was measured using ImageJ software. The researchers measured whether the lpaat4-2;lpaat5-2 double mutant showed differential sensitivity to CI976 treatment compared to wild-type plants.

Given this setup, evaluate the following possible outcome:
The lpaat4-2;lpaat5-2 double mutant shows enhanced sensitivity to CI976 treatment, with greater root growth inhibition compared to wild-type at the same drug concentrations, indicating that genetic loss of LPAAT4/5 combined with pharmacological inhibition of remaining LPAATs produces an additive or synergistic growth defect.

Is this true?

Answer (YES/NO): YES